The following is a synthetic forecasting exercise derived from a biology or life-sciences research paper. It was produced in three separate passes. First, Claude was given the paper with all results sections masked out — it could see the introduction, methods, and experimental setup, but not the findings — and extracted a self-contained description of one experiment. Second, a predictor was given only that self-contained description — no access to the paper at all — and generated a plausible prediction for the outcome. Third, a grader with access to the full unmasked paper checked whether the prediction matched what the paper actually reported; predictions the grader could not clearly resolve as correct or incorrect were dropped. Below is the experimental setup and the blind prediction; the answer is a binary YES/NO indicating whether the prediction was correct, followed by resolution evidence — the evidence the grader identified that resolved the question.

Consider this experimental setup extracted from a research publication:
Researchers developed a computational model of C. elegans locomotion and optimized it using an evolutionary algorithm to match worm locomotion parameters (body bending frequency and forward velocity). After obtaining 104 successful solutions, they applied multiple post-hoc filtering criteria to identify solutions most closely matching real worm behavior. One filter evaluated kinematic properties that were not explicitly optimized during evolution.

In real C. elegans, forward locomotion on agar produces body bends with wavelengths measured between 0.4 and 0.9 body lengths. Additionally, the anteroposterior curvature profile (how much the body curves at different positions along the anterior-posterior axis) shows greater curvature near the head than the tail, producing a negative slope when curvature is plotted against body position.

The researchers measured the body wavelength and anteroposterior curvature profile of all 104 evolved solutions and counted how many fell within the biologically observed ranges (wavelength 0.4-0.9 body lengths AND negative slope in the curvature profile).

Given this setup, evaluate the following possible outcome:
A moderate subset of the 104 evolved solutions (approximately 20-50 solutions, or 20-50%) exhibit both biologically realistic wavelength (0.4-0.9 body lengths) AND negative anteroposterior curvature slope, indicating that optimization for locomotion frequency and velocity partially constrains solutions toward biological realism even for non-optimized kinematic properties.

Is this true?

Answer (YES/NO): YES